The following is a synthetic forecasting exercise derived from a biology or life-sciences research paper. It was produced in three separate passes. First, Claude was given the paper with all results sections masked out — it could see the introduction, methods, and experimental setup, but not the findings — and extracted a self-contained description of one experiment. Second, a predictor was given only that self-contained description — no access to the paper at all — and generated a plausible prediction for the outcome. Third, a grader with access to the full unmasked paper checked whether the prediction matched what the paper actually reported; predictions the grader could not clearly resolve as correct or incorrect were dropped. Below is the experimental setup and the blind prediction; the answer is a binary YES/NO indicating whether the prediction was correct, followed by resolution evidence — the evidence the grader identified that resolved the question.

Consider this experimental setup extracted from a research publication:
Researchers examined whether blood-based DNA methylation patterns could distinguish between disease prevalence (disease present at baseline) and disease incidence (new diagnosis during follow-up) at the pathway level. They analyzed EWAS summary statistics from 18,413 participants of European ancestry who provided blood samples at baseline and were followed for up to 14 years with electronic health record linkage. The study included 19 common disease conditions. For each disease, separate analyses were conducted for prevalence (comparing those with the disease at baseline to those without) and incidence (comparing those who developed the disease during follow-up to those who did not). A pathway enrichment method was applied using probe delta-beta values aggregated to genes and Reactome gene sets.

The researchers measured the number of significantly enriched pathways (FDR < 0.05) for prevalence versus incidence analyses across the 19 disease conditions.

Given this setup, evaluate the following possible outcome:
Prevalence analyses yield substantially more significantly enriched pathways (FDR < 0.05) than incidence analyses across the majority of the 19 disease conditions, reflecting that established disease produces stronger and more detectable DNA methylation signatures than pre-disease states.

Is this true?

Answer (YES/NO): NO